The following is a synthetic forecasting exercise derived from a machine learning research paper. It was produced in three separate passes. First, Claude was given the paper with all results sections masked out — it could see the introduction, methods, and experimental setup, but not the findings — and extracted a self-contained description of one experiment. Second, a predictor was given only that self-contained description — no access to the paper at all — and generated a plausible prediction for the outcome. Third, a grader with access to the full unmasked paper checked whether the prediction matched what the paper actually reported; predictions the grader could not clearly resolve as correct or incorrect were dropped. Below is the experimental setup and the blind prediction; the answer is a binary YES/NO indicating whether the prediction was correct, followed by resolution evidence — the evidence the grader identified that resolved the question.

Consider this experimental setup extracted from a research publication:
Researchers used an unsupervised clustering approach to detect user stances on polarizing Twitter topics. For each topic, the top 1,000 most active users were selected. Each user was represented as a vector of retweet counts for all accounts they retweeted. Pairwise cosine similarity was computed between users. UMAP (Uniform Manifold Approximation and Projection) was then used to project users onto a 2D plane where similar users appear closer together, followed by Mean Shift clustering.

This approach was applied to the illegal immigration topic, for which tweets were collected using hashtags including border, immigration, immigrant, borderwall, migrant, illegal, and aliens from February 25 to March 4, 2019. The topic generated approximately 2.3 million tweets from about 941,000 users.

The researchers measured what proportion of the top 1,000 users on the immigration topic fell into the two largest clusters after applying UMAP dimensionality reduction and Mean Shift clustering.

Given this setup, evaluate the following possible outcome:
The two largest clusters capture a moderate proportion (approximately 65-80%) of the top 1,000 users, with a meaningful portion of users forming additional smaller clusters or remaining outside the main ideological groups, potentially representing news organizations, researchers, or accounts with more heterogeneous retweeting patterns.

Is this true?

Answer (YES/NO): NO